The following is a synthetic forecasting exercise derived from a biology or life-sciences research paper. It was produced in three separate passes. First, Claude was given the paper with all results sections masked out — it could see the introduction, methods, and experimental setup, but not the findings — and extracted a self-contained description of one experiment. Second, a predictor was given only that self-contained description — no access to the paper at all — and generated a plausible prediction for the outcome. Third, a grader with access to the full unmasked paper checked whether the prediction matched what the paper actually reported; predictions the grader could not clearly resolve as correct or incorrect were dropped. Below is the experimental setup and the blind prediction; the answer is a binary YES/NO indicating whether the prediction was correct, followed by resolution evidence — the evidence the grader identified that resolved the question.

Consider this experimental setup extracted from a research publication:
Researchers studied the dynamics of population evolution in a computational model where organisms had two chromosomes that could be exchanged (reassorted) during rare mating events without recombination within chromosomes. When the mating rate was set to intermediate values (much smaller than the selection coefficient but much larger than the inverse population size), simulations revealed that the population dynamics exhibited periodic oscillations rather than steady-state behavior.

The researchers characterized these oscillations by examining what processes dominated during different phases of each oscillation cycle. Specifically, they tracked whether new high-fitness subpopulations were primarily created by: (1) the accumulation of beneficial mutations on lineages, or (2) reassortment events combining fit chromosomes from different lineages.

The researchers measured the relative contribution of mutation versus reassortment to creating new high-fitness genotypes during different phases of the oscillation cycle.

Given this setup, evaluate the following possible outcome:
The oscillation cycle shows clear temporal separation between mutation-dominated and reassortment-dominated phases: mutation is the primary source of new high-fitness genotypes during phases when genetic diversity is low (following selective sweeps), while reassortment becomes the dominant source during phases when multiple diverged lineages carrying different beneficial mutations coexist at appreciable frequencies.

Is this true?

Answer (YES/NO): YES